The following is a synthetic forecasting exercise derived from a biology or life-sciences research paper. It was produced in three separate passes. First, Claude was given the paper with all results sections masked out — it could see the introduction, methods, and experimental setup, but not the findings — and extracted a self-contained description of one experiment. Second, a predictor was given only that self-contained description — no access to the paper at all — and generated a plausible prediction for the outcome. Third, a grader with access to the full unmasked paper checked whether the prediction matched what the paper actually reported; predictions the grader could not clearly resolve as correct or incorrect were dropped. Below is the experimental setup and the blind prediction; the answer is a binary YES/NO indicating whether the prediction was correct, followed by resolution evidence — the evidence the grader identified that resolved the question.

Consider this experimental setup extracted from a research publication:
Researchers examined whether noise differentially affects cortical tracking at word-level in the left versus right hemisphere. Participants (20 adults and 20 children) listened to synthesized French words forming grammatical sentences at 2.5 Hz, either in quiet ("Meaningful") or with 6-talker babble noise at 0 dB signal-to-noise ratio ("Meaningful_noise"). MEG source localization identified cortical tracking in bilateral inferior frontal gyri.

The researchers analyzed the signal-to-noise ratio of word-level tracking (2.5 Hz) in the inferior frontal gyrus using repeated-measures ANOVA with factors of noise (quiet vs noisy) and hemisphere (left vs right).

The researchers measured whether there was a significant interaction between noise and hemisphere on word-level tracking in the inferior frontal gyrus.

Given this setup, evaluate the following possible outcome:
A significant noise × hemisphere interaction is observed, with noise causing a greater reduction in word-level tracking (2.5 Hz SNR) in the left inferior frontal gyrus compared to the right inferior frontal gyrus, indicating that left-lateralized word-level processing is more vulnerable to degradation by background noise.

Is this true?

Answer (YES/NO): NO